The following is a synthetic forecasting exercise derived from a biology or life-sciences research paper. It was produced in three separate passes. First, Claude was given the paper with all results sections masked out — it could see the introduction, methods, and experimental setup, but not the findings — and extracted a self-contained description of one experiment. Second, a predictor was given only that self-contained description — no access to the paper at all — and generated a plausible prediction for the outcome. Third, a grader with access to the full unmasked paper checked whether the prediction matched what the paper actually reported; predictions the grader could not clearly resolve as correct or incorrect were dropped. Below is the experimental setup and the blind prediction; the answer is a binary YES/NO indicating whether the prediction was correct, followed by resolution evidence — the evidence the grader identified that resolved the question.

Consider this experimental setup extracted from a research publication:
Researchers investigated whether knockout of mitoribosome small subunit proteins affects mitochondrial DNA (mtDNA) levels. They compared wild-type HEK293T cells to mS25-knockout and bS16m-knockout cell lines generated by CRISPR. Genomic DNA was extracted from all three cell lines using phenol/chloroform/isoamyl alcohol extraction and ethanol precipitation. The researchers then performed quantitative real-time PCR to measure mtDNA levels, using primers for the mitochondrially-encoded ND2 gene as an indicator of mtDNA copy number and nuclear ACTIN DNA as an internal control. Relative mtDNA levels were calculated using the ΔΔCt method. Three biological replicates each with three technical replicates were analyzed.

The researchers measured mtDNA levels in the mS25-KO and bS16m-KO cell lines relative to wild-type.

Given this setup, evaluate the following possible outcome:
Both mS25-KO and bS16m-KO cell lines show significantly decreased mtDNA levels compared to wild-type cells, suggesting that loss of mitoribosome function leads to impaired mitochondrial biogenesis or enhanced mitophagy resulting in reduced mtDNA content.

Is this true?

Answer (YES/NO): NO